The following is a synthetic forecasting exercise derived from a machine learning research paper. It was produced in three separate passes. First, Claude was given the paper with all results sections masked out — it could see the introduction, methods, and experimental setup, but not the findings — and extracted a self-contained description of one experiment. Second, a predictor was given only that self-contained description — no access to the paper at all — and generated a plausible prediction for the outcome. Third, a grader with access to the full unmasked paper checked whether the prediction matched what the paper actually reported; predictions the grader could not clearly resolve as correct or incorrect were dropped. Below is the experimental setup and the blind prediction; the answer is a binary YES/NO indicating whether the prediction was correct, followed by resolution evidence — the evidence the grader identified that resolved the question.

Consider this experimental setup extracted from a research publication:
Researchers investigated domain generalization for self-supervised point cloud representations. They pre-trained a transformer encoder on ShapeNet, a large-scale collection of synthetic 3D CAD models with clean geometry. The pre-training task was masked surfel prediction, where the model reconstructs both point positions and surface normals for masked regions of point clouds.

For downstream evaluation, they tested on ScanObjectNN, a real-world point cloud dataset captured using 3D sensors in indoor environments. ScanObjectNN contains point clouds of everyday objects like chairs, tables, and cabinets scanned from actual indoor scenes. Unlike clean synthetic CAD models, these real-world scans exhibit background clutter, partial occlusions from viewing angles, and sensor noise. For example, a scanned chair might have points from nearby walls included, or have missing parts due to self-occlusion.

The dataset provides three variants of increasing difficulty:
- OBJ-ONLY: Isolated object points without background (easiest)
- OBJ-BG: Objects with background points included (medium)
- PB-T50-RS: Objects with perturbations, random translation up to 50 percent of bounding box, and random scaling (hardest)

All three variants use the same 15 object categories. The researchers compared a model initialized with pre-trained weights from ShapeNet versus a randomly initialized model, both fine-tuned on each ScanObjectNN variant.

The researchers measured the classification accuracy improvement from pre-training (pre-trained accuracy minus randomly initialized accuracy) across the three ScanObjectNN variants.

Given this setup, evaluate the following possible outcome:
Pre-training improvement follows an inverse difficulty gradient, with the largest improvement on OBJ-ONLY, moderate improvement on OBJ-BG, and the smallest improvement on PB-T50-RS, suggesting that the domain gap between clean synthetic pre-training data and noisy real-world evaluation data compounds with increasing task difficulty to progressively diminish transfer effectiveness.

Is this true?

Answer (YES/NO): NO